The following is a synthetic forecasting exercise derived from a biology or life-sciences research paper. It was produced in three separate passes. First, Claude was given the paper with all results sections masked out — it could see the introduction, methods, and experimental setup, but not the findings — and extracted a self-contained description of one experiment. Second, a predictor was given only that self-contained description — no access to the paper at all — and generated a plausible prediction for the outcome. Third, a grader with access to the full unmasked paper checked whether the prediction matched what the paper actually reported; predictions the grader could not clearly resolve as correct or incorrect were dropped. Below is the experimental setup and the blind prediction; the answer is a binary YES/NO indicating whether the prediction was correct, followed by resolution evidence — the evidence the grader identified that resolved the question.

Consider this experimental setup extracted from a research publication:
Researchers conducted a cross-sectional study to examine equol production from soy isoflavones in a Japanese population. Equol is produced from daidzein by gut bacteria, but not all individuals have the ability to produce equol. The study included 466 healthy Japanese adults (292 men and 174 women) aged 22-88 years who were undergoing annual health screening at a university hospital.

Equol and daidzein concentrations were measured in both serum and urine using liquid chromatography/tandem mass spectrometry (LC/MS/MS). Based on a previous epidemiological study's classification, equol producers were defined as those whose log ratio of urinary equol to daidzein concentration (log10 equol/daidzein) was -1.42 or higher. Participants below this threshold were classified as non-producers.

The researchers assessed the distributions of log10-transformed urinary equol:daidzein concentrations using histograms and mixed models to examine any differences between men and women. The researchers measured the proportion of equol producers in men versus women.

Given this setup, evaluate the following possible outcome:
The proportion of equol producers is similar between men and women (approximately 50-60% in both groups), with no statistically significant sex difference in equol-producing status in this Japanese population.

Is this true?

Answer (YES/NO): NO